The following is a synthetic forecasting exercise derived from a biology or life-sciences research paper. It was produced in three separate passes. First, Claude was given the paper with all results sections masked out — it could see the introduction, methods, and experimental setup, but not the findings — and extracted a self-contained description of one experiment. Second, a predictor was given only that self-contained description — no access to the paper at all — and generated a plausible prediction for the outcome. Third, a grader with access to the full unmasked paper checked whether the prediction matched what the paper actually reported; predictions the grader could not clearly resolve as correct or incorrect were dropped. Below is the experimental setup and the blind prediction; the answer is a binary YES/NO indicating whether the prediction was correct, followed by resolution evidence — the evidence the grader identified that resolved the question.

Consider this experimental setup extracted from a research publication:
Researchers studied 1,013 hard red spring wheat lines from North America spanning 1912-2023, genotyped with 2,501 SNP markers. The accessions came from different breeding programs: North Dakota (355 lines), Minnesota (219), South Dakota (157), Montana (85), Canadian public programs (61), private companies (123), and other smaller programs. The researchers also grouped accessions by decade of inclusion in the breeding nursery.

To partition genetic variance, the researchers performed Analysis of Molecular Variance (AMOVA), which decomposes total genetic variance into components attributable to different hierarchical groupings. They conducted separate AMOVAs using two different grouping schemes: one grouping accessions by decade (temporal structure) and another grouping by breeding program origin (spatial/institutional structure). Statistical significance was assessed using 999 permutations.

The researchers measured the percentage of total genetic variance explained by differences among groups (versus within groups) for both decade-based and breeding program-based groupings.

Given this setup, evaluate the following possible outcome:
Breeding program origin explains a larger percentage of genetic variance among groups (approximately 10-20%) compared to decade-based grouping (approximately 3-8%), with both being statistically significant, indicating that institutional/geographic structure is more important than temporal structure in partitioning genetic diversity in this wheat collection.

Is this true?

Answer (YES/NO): NO